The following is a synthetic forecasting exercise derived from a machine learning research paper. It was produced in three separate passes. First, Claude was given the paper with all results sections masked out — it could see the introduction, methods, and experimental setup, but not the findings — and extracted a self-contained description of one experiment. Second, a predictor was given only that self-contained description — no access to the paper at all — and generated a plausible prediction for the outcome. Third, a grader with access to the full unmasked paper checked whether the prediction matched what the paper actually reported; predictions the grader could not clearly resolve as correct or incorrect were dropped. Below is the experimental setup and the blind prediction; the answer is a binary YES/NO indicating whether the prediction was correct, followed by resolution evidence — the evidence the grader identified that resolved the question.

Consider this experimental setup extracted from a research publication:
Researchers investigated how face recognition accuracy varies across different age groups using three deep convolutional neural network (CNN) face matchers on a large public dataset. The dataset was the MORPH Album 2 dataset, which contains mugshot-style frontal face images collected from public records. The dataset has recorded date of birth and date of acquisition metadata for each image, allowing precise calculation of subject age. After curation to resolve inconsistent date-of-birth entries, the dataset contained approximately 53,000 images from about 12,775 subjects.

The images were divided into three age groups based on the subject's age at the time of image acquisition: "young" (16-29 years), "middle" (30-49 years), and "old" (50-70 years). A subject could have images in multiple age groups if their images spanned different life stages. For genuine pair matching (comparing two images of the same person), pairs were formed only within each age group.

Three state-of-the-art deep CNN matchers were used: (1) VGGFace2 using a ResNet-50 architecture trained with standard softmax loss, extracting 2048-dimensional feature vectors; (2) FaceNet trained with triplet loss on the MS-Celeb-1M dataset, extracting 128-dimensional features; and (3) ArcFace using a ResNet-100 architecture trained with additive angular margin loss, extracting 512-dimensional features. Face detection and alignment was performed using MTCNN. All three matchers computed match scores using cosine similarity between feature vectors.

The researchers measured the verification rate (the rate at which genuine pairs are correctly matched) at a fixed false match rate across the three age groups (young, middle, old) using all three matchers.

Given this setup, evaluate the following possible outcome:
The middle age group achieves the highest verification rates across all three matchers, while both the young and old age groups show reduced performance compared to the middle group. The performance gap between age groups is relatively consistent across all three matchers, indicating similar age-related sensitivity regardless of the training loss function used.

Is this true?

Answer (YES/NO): NO